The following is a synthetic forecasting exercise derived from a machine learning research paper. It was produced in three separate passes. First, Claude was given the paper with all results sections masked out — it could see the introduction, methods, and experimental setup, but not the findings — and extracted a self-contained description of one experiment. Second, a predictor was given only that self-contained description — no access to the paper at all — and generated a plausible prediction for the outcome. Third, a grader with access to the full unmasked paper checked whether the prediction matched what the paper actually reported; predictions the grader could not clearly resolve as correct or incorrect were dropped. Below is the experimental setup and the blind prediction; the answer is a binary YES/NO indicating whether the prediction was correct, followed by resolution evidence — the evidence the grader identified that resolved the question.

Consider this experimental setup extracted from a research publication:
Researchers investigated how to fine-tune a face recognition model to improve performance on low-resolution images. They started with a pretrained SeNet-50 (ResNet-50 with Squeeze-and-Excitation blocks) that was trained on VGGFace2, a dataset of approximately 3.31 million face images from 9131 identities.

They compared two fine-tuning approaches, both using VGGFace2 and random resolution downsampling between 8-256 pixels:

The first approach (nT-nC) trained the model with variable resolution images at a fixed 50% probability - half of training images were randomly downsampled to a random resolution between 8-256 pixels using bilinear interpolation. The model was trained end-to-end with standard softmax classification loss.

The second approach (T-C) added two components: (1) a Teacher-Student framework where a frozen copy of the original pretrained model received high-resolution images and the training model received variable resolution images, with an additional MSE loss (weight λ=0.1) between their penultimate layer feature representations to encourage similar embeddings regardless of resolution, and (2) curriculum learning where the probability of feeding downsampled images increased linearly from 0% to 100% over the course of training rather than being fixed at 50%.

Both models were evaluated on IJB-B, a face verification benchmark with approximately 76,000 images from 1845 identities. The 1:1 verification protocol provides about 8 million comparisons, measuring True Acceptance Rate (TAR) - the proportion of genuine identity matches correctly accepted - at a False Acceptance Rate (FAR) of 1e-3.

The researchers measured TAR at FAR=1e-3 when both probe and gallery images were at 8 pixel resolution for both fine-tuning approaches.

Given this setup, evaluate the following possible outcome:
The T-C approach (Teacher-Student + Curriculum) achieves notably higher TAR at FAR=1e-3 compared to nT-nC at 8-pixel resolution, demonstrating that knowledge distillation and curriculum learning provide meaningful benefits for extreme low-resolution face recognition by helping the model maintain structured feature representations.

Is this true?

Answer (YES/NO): YES